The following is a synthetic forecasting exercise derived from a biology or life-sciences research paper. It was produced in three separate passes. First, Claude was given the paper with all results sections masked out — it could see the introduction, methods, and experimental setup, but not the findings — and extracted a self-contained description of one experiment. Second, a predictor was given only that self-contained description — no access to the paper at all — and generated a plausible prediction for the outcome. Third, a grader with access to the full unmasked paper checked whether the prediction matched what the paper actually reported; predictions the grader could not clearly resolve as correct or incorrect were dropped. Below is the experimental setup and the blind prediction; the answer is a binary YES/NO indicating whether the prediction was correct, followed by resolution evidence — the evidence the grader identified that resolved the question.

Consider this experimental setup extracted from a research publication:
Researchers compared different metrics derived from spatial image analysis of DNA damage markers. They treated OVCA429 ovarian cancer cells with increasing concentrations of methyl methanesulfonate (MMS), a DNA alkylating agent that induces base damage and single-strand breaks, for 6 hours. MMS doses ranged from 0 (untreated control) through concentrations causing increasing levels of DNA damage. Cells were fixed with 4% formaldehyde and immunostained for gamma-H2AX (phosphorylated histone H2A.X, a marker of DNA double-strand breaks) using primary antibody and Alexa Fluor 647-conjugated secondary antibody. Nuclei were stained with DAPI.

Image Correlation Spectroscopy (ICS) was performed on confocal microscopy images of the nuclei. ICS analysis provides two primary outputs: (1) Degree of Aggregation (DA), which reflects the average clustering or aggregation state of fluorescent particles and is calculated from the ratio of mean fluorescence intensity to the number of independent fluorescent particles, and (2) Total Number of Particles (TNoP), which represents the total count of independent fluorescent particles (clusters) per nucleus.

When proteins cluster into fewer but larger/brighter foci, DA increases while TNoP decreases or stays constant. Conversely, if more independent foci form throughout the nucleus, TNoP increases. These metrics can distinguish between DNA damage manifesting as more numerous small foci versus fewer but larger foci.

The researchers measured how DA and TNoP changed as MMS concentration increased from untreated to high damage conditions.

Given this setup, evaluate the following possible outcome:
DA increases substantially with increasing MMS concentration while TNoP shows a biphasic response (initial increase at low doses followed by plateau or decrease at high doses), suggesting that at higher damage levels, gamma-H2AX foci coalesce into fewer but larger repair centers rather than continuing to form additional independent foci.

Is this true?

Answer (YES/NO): NO